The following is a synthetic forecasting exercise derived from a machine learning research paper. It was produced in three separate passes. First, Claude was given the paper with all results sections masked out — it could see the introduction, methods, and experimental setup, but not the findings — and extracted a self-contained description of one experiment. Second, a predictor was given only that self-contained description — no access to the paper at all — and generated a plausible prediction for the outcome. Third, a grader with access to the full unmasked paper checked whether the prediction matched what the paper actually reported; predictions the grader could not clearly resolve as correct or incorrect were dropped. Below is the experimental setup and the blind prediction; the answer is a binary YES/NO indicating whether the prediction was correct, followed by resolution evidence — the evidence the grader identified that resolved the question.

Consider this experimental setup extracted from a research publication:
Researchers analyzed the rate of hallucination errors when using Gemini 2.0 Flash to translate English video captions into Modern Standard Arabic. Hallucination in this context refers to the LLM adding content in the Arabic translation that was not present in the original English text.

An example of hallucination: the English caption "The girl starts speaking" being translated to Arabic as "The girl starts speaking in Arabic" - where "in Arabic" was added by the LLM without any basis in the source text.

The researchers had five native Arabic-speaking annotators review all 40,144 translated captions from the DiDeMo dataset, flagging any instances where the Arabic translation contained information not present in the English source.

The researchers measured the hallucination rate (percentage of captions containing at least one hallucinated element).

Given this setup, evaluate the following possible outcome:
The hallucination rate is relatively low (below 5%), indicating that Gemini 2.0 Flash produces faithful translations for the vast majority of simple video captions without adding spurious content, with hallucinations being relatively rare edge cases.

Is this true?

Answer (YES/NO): YES